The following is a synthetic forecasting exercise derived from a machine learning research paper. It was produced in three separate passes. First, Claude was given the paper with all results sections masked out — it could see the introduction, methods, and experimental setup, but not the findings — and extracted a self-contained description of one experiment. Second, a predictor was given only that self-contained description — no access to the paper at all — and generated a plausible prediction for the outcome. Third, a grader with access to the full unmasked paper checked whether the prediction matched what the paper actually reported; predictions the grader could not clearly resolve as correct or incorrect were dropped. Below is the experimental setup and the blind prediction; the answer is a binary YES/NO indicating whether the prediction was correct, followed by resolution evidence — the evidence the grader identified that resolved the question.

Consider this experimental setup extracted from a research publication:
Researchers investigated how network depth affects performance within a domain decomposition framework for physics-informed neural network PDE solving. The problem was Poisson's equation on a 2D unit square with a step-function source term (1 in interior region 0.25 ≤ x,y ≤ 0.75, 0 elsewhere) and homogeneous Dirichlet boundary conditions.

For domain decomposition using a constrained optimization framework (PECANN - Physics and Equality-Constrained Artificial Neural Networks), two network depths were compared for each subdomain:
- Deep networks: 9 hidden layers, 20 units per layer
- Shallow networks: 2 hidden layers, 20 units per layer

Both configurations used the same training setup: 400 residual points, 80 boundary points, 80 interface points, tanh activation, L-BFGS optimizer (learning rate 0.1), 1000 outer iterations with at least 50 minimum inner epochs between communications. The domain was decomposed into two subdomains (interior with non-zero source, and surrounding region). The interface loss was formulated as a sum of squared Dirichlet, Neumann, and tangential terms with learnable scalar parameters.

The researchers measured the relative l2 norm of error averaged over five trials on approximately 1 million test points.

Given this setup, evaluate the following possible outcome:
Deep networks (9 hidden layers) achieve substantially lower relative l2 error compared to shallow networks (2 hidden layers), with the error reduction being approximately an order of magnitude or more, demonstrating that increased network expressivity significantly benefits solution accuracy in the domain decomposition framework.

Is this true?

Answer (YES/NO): NO